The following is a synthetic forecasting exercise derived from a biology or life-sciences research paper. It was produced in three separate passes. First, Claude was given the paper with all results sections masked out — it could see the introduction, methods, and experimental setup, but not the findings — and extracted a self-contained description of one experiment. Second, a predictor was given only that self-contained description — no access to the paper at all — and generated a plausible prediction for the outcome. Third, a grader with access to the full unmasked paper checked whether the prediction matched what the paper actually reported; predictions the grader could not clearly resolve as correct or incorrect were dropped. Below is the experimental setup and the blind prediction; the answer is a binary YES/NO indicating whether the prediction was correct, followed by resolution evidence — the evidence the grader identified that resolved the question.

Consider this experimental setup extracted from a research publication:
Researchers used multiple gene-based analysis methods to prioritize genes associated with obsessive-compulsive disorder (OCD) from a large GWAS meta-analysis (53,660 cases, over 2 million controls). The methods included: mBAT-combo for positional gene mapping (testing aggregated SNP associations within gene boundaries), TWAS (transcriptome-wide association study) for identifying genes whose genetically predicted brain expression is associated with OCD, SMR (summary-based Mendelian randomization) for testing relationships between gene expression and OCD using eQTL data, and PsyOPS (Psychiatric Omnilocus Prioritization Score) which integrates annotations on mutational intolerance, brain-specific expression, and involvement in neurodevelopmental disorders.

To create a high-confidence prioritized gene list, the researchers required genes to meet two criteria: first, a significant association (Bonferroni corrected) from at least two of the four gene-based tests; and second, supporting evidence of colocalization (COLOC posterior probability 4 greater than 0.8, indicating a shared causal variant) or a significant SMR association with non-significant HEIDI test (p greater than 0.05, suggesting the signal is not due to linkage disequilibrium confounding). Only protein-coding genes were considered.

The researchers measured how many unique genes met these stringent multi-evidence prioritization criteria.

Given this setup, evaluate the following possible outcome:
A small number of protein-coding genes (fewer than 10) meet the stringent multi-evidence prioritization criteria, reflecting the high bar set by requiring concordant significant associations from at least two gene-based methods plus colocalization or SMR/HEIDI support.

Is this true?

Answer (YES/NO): NO